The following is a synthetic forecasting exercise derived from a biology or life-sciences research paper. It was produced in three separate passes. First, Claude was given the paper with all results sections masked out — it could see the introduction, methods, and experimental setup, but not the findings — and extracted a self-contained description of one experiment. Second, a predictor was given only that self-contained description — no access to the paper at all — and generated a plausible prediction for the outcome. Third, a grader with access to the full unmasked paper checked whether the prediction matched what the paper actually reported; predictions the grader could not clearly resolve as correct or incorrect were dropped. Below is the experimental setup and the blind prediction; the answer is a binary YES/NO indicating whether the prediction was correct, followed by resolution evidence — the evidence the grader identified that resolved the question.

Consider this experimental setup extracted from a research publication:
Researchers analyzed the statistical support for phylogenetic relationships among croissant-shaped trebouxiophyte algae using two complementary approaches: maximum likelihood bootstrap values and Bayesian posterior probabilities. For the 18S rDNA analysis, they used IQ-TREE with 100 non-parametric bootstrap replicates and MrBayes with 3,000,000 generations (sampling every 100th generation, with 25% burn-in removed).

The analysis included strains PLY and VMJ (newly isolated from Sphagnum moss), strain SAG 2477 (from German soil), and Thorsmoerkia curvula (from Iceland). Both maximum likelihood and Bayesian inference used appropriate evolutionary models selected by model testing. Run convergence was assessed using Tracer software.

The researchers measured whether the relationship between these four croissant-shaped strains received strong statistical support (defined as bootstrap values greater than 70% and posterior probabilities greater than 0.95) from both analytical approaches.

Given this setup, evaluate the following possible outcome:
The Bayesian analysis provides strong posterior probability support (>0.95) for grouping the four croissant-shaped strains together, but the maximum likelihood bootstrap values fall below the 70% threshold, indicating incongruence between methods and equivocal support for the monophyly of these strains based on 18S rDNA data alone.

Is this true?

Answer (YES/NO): NO